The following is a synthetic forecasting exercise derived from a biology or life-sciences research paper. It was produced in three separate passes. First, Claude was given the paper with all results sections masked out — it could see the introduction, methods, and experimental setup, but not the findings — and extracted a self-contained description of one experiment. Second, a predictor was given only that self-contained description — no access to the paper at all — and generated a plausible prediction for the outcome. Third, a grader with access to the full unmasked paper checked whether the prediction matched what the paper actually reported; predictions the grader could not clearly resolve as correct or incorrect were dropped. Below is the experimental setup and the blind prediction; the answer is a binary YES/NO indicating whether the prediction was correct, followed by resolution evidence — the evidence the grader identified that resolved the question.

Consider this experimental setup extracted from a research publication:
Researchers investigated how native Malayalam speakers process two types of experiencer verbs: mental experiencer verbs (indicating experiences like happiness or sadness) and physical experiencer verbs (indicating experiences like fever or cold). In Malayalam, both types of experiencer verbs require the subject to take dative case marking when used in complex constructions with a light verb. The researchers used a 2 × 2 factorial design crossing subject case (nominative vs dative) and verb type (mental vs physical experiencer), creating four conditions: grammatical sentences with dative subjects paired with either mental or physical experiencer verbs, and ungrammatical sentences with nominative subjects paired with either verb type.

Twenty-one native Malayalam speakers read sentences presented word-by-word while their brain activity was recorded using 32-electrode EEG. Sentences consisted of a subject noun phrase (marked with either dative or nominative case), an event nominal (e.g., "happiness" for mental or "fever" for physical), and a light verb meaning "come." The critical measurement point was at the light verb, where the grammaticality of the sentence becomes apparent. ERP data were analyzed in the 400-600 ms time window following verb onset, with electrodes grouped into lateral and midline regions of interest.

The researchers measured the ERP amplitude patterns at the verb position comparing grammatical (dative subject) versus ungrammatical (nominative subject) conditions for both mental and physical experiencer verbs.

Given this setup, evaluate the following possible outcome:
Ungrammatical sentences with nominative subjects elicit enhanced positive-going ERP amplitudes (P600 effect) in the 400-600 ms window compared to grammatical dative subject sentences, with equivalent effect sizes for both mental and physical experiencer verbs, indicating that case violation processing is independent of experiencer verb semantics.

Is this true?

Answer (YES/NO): NO